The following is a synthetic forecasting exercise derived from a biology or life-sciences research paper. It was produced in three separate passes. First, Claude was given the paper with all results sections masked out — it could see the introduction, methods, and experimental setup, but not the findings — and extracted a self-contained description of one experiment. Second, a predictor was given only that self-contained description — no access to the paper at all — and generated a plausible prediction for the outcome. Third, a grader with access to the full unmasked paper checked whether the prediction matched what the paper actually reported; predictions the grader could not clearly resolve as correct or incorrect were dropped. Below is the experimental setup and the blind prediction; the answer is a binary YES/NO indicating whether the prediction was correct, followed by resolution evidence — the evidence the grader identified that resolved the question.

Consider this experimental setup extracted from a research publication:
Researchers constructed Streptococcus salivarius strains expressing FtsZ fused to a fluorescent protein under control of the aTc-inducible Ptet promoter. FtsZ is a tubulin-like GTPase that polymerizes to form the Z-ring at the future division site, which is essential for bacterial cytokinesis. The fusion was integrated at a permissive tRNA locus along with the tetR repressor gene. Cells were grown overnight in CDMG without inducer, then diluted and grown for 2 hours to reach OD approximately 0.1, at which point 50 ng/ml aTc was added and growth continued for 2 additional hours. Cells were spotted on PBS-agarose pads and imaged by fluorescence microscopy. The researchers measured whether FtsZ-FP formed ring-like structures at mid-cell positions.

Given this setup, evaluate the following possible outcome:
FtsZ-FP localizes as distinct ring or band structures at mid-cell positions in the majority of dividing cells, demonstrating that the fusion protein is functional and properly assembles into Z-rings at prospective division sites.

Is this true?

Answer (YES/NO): YES